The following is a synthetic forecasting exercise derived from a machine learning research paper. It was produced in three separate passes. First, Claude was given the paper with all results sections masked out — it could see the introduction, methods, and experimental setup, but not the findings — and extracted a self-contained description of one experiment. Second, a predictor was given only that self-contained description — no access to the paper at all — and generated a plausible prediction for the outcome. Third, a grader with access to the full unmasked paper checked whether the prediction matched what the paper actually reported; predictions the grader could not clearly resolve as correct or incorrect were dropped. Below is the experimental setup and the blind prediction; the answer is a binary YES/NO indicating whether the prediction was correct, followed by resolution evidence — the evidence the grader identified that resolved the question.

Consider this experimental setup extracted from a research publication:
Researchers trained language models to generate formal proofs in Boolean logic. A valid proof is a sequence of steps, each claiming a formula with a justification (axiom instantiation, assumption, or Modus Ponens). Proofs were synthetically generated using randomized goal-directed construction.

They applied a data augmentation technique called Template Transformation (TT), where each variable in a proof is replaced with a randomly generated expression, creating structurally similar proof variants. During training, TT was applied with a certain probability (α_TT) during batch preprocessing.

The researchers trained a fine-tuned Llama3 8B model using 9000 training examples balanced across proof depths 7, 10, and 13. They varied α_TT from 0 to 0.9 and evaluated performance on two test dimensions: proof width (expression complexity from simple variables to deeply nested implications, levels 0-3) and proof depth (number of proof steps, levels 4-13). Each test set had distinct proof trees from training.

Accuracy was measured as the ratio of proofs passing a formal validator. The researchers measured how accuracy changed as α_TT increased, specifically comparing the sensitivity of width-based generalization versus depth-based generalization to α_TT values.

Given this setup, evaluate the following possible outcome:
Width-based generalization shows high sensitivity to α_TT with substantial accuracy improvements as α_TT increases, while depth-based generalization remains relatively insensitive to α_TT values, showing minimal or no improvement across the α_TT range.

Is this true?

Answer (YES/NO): NO